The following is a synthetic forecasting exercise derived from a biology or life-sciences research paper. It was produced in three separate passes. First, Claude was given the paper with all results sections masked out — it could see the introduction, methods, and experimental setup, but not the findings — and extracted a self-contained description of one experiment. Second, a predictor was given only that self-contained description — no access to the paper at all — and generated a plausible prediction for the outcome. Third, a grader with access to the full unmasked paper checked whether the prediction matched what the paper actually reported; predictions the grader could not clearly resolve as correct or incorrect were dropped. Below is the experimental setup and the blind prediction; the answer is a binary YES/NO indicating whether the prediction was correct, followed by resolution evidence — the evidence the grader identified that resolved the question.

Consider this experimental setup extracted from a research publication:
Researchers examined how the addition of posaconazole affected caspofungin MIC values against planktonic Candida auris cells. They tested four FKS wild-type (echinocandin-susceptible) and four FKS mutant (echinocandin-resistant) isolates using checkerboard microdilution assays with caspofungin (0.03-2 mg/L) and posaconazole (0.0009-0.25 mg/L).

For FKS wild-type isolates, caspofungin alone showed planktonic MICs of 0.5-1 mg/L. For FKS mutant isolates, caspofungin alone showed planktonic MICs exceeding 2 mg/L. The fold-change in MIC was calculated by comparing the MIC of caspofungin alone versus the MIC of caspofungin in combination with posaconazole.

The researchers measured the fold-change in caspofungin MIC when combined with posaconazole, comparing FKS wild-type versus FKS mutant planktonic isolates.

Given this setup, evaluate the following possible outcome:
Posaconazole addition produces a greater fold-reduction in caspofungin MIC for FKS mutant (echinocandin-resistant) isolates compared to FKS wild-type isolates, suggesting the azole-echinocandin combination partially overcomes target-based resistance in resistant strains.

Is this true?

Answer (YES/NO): YES